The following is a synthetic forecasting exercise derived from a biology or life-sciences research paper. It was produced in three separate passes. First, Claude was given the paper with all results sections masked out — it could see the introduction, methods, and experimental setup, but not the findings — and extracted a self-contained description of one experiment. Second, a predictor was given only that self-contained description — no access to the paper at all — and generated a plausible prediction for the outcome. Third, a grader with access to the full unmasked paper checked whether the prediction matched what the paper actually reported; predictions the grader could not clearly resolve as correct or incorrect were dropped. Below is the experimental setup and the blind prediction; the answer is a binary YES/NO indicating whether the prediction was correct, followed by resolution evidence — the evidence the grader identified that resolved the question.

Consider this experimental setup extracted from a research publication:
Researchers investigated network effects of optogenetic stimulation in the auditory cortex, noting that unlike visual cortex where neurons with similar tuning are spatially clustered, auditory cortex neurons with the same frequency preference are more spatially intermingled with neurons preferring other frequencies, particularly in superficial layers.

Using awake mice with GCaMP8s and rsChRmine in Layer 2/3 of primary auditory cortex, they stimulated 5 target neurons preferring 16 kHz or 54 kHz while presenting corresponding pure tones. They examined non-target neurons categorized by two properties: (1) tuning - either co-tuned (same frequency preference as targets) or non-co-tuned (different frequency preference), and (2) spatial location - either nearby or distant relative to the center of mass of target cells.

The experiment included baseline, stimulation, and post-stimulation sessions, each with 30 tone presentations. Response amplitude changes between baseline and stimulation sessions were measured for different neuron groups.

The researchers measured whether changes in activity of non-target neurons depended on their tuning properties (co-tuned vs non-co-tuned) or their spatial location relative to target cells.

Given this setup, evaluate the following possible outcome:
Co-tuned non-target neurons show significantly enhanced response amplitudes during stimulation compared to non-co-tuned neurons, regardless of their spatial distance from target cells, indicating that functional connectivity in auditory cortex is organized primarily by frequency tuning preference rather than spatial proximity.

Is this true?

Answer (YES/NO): NO